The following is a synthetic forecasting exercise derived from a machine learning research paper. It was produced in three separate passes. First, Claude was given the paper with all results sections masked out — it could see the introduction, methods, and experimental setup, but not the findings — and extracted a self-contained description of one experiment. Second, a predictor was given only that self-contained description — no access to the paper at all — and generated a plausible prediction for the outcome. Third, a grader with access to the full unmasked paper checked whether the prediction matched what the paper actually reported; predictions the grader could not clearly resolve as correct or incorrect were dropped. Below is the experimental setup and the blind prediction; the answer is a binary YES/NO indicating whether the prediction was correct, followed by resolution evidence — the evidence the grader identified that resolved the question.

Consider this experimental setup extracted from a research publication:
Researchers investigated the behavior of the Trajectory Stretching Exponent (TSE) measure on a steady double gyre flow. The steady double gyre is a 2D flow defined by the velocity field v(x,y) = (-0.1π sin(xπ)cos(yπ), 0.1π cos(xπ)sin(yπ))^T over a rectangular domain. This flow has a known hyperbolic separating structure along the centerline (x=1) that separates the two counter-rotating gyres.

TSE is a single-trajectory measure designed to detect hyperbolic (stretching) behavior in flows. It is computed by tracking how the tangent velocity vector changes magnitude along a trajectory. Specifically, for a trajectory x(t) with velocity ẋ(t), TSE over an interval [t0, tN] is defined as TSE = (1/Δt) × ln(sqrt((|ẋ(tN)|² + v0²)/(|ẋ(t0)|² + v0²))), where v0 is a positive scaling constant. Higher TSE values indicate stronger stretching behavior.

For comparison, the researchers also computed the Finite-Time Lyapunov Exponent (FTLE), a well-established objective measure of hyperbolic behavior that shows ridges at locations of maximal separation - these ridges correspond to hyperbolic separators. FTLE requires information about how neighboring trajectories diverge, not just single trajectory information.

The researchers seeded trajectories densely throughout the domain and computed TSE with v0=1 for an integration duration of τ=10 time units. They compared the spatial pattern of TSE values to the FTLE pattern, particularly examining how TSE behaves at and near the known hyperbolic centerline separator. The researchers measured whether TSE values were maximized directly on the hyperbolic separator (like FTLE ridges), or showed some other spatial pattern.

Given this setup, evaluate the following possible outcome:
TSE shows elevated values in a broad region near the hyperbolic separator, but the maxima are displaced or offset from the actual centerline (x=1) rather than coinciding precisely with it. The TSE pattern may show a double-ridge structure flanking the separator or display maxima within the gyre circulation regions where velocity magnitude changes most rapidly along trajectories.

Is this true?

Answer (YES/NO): YES